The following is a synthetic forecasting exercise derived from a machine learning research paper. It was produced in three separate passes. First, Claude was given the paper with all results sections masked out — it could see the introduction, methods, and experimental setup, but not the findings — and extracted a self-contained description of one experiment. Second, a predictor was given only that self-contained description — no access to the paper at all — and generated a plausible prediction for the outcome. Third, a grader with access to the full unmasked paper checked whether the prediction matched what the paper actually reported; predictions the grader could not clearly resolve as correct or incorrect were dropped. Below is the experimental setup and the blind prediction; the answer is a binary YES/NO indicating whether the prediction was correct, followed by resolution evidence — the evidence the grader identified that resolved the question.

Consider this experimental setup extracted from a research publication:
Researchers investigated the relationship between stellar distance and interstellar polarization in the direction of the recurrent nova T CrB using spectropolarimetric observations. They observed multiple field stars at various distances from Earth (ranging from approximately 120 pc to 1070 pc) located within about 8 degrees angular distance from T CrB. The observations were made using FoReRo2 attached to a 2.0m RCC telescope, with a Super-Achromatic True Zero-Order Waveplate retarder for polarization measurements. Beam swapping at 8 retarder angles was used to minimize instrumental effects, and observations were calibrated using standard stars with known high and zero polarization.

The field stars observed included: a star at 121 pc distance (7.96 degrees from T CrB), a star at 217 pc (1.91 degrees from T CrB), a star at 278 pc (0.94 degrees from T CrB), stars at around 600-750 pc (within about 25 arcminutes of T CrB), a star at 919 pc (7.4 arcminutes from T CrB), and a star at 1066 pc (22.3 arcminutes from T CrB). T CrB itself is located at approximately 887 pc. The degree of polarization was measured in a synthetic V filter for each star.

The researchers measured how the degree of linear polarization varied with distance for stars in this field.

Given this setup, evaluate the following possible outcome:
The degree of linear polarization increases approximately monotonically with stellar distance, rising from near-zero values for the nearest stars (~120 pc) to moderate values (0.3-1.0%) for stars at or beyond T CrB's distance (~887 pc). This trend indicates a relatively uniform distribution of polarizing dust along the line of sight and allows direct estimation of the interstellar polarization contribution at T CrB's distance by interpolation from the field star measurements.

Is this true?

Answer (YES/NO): NO